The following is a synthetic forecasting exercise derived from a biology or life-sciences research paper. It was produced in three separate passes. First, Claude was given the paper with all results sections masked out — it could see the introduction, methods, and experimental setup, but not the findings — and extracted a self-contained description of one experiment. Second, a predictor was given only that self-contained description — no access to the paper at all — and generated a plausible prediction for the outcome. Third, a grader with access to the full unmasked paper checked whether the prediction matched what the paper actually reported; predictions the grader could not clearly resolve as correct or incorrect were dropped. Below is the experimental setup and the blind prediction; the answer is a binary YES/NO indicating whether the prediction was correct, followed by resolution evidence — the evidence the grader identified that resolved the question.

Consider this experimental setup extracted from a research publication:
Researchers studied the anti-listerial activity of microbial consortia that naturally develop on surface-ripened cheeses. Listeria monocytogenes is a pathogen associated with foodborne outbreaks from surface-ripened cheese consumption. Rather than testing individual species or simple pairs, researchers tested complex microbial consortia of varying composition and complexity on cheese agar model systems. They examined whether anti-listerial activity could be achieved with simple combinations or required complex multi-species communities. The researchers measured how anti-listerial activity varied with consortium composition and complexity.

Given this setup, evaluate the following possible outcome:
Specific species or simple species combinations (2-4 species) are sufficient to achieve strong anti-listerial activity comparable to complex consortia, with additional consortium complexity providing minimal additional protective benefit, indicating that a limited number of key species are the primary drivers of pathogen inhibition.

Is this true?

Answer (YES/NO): NO